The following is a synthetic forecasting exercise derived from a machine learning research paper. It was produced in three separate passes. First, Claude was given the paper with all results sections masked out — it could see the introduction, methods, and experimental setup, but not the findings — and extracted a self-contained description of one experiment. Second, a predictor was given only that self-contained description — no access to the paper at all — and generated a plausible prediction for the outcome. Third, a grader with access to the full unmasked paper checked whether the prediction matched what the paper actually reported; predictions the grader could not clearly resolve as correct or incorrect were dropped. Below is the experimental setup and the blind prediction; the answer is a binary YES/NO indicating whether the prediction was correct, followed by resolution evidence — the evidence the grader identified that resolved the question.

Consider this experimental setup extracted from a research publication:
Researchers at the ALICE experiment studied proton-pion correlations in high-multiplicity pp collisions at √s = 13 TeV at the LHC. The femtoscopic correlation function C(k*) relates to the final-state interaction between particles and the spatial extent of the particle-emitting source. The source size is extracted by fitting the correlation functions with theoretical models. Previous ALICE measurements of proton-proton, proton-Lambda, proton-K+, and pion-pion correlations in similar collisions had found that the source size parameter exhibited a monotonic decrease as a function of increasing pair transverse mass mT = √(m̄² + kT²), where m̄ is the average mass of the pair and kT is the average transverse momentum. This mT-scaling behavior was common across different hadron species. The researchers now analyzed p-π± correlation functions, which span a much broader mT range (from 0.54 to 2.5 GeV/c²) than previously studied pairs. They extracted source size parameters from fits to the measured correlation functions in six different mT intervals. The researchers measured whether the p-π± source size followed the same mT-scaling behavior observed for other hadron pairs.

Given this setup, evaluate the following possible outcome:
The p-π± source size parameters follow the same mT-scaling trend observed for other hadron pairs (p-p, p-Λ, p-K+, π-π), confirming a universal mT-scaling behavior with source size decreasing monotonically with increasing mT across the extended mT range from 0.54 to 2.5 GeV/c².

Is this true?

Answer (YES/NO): YES